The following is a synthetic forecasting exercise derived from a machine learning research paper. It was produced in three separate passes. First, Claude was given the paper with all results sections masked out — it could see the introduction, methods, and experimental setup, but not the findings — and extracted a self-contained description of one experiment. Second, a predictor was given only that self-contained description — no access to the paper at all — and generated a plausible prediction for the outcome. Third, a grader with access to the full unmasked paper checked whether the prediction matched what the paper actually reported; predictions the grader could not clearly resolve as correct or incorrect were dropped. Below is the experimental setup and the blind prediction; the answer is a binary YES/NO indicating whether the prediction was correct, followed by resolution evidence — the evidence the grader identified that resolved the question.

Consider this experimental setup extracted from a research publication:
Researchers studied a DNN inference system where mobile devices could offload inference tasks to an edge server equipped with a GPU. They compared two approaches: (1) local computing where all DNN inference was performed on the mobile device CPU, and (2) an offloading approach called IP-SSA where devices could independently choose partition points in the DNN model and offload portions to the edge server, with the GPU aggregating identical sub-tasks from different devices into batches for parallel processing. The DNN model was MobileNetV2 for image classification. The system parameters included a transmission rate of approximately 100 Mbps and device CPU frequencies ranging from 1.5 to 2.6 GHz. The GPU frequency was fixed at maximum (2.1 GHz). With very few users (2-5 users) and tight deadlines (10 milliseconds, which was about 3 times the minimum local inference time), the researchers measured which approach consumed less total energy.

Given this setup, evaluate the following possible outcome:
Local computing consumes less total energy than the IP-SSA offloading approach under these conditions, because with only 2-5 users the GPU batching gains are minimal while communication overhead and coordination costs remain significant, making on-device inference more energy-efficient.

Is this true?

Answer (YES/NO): YES